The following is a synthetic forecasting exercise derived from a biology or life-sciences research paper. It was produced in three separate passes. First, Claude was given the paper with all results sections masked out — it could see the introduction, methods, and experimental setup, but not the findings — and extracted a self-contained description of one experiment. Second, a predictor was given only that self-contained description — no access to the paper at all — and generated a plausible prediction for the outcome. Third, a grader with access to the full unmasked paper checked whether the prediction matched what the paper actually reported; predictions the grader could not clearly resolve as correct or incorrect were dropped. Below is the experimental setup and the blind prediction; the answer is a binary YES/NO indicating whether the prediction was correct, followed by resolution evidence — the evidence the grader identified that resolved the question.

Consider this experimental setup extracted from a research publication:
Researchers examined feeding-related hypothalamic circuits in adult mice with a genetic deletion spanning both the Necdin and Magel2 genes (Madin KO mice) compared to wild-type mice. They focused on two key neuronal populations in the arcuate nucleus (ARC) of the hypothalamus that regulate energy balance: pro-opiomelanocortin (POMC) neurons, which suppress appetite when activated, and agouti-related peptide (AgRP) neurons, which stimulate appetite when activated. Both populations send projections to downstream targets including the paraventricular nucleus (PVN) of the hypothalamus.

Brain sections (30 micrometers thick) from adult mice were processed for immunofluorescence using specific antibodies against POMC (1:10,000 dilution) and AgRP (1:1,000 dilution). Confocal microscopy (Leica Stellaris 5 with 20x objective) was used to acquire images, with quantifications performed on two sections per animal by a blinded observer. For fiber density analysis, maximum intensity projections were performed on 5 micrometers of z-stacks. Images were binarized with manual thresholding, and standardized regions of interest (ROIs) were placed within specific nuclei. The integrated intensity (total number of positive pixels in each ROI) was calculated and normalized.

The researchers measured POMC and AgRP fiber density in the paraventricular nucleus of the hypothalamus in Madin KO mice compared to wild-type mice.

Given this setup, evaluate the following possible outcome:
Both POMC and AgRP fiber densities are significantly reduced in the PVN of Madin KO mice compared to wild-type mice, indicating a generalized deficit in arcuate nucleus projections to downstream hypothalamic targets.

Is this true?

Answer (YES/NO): NO